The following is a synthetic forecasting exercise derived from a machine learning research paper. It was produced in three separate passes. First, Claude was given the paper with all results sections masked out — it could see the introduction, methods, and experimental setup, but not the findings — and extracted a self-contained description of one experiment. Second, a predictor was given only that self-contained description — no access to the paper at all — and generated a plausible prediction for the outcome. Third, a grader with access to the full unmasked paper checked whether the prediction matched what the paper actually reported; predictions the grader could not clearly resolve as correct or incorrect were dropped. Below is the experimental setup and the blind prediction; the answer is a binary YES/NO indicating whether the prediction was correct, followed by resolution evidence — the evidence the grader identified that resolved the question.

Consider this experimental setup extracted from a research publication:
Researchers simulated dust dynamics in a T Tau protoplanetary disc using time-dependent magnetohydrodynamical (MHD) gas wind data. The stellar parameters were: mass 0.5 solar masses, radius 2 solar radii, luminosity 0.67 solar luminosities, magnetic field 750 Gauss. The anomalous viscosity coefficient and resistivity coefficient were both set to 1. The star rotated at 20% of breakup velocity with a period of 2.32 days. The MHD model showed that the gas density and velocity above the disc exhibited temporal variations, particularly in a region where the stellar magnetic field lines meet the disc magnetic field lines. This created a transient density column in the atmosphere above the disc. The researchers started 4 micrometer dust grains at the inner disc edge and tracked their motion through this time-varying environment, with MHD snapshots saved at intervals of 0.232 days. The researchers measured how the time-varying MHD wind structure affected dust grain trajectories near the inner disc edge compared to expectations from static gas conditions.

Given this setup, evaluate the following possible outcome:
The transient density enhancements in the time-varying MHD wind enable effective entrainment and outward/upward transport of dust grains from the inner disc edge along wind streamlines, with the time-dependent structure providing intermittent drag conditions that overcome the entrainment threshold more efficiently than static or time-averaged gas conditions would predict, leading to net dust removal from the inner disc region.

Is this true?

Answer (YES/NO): NO